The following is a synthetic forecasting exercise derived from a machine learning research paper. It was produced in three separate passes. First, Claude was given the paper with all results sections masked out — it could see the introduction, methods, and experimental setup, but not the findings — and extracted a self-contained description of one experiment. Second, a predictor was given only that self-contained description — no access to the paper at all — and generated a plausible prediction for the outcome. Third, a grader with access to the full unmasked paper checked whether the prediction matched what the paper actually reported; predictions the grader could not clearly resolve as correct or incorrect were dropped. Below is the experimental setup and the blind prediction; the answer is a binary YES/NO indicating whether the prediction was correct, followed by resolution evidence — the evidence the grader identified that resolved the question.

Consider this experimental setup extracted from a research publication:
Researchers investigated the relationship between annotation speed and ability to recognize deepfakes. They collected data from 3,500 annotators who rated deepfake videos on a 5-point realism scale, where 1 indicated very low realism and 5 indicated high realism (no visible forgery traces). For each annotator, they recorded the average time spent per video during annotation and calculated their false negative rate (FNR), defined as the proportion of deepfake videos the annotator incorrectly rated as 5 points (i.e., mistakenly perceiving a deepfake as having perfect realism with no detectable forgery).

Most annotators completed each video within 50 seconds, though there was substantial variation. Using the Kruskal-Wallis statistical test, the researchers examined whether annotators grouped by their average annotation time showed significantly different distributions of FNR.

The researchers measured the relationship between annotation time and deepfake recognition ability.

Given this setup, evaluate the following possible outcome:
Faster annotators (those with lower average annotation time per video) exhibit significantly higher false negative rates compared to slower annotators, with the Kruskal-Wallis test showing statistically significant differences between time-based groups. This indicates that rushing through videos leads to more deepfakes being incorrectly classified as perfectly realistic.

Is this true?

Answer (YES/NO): NO